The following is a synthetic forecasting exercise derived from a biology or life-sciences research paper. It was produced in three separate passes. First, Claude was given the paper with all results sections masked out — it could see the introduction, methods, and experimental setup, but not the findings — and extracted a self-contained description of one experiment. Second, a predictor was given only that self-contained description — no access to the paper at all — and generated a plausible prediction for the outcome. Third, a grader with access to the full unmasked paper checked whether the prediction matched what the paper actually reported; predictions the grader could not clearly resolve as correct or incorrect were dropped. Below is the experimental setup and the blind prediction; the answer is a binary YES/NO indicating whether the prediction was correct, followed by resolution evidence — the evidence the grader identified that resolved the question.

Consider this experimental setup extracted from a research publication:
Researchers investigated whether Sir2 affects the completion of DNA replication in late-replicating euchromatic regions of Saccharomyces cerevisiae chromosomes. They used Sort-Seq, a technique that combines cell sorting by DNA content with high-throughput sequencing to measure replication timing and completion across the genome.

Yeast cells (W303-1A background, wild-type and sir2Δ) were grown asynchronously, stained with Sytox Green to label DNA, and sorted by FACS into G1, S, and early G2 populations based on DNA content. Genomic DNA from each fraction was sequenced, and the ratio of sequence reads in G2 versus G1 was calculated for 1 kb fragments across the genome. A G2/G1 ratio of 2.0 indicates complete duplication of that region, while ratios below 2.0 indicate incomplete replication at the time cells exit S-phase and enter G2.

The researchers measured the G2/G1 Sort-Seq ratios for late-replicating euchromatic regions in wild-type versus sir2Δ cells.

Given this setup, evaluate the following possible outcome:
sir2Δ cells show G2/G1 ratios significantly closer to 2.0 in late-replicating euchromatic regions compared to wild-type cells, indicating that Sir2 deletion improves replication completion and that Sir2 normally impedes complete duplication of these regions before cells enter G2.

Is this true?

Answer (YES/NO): NO